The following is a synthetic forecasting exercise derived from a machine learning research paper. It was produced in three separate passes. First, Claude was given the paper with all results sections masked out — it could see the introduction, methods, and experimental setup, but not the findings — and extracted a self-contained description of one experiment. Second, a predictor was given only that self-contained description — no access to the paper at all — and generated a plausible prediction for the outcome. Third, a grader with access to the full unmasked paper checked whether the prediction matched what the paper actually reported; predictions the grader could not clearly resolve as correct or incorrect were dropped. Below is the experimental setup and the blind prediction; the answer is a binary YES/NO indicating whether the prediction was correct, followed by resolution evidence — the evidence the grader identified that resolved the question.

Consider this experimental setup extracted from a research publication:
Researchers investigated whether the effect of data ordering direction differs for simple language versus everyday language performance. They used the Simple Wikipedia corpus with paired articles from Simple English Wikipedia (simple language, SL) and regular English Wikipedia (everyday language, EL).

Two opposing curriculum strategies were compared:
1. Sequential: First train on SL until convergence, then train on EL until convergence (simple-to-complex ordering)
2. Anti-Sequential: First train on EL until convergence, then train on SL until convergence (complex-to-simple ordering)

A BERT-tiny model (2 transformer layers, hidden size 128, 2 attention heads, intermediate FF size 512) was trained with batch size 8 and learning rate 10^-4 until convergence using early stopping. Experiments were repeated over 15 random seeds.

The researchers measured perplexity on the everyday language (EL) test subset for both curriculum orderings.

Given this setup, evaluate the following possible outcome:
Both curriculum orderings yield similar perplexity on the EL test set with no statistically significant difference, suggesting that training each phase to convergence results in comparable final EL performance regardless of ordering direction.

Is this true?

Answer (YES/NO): NO